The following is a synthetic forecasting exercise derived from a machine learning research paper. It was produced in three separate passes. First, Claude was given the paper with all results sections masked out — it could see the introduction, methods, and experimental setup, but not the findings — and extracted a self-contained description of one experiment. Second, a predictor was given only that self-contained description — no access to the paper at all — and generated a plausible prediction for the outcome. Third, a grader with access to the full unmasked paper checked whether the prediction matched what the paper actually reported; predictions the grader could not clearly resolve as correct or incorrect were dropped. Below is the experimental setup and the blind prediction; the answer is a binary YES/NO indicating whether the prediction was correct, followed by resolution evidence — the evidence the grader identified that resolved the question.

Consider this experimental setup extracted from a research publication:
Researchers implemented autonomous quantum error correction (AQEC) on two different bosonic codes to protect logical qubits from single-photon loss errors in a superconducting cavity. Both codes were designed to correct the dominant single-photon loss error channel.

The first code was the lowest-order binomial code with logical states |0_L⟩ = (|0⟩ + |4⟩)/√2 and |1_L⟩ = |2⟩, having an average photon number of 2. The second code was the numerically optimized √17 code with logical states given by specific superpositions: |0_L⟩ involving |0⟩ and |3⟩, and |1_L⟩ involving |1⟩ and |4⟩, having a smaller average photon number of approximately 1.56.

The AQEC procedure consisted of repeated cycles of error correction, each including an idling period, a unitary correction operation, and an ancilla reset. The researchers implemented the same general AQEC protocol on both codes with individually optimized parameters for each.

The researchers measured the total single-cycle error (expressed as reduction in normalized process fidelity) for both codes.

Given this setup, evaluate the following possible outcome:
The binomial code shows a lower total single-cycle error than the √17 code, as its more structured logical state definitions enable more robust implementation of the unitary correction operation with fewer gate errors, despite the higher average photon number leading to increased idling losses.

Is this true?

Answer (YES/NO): NO